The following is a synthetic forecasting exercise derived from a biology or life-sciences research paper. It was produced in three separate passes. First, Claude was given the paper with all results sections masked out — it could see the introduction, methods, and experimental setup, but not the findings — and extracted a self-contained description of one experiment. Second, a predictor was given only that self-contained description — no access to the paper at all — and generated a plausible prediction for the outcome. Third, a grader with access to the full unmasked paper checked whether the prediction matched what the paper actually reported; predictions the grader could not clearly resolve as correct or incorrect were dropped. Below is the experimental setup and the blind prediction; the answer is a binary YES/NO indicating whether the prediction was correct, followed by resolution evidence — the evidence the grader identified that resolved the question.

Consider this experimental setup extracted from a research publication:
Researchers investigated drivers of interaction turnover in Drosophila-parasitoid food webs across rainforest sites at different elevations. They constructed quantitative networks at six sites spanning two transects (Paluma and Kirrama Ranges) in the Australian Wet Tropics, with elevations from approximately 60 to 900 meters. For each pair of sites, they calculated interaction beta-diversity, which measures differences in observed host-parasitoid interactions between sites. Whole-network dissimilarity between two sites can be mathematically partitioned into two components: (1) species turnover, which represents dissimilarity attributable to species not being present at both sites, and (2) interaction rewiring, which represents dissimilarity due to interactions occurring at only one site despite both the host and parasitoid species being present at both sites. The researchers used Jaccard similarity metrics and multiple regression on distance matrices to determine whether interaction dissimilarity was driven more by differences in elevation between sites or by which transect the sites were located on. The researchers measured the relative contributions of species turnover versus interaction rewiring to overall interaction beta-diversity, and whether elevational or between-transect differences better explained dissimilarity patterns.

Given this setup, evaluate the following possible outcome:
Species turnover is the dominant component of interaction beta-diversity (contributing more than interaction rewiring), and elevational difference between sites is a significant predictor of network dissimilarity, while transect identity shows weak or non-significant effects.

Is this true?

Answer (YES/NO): NO